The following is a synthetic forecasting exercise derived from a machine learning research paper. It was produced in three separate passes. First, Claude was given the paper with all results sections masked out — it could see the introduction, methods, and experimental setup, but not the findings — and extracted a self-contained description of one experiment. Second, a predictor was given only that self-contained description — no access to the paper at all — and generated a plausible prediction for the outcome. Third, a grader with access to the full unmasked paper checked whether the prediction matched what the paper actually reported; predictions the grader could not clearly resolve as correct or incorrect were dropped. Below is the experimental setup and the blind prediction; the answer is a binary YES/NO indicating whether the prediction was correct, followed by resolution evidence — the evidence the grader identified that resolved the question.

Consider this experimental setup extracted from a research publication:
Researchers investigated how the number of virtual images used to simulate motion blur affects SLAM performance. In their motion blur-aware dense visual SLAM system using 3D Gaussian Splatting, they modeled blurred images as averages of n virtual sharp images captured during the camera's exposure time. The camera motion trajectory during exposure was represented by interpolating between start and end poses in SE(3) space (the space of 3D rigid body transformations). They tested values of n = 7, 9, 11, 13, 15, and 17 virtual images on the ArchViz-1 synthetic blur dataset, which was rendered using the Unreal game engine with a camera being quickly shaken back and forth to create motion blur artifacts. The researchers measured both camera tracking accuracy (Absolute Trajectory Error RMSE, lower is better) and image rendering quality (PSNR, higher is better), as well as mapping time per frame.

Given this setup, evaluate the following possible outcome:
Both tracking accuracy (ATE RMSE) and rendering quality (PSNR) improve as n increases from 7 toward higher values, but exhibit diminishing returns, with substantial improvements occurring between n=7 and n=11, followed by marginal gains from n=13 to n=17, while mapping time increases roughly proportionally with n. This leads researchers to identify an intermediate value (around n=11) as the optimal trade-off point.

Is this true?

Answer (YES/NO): NO